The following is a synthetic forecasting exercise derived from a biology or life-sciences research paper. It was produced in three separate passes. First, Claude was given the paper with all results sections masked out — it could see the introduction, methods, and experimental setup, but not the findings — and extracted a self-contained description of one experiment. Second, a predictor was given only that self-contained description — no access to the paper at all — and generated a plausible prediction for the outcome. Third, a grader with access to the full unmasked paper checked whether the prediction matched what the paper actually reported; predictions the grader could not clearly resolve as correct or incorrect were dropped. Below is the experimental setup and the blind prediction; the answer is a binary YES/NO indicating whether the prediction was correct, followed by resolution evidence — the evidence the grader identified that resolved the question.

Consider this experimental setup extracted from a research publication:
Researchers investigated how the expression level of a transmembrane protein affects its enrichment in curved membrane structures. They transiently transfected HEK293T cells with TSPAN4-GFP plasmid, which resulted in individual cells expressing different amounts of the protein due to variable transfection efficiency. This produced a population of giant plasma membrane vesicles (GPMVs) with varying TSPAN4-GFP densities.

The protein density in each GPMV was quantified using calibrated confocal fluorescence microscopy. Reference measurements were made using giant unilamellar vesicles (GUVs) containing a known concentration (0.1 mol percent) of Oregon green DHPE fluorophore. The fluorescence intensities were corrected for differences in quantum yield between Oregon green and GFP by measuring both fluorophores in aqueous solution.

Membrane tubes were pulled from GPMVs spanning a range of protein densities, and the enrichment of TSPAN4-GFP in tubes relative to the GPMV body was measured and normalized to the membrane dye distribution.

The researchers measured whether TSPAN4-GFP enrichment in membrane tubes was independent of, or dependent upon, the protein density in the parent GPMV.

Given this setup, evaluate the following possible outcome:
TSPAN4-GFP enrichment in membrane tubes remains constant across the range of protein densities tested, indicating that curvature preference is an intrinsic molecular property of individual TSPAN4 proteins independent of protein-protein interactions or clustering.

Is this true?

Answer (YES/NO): NO